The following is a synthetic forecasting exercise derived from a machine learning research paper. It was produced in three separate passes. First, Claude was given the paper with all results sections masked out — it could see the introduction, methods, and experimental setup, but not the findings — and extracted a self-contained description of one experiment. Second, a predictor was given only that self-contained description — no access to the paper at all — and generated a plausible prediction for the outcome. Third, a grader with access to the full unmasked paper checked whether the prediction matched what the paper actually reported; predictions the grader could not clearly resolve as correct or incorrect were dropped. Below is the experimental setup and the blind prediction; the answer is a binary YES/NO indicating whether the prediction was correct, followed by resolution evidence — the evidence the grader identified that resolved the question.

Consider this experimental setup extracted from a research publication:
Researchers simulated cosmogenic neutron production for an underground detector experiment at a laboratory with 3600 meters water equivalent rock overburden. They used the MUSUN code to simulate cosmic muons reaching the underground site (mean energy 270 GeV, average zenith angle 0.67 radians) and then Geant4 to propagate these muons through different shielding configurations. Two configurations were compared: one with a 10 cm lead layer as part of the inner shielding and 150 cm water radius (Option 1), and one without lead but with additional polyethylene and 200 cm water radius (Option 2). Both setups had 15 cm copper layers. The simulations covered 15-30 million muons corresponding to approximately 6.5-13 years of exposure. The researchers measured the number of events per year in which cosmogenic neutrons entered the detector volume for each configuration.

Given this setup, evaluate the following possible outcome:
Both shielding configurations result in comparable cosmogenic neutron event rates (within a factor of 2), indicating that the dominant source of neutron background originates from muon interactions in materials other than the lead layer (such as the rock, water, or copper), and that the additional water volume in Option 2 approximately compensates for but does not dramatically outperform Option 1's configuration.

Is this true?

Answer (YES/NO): YES